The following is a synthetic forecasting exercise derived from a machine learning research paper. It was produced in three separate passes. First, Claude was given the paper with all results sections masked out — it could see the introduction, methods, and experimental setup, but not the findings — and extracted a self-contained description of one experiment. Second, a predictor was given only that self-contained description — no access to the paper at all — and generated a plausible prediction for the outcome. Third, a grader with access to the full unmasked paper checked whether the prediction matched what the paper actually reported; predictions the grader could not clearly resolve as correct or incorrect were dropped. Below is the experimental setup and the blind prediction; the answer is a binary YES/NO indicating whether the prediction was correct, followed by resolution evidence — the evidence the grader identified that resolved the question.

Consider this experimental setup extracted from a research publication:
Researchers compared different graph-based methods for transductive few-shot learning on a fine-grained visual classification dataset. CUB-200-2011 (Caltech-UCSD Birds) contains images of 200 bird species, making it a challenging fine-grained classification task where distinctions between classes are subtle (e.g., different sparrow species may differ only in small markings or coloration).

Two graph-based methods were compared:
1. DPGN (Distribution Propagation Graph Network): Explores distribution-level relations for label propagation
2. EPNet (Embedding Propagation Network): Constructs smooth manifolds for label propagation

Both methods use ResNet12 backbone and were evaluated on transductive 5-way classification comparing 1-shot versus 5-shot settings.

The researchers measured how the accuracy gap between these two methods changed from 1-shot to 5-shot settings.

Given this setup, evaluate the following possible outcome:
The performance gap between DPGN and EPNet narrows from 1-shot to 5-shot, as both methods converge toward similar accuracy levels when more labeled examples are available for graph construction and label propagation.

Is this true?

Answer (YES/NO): YES